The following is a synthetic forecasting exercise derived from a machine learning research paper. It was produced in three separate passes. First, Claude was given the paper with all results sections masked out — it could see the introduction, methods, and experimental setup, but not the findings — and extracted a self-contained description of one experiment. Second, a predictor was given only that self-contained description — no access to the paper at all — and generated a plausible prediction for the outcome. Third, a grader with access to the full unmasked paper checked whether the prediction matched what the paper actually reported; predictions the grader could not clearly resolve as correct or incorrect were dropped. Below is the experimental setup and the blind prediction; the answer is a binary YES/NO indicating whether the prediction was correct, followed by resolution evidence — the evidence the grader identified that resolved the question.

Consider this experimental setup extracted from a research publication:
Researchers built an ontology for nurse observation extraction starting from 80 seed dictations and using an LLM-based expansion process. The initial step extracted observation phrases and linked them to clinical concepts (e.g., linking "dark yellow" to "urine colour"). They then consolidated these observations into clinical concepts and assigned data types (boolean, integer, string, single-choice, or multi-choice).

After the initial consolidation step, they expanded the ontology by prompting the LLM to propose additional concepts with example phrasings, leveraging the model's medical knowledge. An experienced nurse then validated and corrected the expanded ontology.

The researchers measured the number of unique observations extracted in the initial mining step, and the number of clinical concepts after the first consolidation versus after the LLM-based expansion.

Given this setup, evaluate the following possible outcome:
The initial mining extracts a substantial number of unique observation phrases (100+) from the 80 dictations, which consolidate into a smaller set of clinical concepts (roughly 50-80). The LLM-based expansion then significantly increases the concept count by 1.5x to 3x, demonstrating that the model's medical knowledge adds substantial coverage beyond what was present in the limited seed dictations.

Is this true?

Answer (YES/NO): NO